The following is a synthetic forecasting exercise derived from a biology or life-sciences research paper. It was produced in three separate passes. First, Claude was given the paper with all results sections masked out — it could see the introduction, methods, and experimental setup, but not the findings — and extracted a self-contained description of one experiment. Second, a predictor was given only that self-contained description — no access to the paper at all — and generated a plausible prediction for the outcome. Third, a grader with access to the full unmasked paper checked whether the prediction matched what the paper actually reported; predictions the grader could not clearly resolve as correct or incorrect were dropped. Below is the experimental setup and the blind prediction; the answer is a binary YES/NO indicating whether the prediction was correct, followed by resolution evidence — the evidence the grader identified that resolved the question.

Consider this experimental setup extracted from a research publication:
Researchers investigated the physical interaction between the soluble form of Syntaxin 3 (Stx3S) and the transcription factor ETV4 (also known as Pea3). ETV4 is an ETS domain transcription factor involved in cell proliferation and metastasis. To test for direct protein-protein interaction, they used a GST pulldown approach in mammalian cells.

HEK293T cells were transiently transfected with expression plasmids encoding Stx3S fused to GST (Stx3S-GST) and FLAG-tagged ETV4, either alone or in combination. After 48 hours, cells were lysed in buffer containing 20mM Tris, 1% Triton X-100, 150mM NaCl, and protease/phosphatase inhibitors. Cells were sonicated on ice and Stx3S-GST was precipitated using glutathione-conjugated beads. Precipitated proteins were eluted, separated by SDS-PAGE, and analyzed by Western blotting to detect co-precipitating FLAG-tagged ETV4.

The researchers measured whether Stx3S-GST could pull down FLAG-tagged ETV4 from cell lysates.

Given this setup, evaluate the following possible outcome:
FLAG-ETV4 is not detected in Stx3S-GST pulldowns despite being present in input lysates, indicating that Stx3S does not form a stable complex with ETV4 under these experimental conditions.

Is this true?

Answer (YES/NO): NO